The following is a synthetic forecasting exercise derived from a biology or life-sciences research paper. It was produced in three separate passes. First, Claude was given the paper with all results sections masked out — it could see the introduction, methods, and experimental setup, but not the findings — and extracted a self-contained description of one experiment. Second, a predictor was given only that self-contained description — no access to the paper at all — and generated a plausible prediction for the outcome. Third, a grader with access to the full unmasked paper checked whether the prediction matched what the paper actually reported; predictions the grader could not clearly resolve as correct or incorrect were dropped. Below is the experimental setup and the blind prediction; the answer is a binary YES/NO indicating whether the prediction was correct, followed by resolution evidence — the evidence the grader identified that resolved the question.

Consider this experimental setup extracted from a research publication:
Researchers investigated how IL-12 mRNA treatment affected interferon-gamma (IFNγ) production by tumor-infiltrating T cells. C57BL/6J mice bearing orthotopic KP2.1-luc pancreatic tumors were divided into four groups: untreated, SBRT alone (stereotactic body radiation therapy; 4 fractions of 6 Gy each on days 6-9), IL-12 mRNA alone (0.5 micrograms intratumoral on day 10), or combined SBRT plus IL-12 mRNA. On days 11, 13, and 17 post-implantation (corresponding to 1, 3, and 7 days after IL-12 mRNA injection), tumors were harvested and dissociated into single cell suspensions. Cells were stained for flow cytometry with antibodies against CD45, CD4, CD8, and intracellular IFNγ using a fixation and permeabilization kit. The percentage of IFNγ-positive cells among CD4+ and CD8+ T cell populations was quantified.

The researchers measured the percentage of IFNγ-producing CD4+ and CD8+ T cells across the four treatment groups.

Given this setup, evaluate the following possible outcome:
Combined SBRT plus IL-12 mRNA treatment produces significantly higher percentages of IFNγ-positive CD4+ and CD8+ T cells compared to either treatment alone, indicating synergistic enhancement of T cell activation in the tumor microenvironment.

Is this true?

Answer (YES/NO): NO